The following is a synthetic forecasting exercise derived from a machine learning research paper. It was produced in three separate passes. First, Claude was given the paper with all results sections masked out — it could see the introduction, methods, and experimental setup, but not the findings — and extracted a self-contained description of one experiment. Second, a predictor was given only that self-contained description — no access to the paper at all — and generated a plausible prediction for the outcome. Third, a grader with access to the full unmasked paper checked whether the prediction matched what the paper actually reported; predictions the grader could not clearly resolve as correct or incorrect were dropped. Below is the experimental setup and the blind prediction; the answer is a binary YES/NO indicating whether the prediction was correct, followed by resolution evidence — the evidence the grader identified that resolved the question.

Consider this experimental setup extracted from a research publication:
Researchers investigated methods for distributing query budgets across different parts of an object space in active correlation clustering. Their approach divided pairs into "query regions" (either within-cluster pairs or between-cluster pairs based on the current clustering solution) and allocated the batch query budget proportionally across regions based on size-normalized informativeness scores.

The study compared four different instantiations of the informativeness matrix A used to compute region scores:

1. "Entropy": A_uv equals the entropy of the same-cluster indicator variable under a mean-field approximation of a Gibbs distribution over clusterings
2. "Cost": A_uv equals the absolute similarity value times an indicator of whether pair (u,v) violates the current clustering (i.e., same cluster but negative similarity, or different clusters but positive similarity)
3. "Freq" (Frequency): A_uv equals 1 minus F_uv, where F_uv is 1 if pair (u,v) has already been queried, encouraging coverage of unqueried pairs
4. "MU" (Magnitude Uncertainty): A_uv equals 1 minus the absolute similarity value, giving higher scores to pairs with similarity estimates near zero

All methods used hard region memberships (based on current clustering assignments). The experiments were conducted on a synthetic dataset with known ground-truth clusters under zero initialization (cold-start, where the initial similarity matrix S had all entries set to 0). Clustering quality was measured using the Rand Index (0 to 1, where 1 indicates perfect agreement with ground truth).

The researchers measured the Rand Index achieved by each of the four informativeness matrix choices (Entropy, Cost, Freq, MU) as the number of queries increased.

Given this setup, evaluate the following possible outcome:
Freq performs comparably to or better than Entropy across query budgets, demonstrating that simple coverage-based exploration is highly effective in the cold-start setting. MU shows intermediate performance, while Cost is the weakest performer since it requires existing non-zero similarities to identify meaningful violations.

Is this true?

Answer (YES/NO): NO